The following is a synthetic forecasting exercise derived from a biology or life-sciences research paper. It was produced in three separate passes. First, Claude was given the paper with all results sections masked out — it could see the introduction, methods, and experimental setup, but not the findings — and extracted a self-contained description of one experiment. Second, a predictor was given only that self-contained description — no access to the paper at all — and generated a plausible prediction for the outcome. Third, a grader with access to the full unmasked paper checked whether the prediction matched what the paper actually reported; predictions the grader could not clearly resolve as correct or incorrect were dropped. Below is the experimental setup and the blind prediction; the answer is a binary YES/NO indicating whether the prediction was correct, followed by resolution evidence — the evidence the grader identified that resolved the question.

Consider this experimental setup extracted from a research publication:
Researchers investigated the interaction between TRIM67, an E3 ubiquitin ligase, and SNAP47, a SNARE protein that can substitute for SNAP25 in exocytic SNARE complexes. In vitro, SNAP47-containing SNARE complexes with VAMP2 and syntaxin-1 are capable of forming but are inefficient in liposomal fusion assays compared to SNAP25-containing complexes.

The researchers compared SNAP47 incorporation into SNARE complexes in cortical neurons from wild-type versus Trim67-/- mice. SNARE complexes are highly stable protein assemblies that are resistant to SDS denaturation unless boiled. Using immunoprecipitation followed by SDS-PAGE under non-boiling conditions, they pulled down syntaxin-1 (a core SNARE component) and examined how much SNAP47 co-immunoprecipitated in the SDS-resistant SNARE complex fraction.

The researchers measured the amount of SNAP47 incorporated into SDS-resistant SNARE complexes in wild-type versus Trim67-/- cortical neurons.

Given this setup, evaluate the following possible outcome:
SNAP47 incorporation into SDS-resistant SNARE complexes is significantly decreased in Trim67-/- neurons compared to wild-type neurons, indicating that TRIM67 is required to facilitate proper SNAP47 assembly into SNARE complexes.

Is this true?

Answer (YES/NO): NO